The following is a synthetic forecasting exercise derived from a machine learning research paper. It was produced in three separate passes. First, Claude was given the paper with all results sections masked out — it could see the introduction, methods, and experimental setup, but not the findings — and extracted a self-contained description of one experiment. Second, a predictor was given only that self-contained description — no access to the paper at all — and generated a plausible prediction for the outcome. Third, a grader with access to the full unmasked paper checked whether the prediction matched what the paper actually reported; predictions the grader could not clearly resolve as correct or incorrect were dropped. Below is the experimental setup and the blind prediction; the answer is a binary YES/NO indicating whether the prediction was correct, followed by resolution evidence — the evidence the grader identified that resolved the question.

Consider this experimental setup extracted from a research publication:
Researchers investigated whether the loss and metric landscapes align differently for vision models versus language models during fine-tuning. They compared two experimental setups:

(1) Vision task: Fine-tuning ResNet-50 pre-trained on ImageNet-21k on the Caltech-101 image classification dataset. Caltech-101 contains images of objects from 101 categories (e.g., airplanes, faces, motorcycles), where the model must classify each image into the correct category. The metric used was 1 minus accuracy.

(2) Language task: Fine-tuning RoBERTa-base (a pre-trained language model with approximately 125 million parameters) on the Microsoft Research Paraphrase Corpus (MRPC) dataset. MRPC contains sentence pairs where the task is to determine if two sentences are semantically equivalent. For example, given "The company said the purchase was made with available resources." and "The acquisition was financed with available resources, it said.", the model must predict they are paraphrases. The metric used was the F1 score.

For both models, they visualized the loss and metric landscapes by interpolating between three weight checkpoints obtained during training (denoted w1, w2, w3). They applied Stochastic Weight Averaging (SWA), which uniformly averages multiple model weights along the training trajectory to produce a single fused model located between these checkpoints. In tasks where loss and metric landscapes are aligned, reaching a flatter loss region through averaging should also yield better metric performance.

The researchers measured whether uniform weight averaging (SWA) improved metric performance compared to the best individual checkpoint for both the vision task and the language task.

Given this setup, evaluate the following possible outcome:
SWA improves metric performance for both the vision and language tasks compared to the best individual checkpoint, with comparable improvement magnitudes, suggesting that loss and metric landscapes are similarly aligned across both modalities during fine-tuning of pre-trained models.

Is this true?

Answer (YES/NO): NO